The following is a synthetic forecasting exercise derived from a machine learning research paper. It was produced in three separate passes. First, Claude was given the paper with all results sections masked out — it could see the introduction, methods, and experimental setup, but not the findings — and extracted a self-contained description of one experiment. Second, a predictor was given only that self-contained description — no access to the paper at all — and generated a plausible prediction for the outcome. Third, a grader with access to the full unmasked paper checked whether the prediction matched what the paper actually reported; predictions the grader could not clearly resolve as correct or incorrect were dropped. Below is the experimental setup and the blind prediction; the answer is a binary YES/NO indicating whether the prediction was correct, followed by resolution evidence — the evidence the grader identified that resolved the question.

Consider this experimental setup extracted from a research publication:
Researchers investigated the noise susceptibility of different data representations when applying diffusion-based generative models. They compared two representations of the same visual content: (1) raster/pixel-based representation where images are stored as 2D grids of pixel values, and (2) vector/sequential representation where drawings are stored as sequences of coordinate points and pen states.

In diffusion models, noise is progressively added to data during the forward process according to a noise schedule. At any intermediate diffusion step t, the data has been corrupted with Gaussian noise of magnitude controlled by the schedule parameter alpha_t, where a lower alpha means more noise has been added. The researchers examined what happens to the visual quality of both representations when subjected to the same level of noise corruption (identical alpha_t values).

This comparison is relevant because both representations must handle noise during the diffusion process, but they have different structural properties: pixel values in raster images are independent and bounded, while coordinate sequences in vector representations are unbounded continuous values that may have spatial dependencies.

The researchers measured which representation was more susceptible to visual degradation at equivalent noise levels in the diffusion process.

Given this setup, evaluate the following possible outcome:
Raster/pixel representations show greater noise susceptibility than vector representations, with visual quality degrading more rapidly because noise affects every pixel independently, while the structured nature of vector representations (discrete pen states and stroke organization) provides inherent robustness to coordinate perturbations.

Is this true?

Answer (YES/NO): NO